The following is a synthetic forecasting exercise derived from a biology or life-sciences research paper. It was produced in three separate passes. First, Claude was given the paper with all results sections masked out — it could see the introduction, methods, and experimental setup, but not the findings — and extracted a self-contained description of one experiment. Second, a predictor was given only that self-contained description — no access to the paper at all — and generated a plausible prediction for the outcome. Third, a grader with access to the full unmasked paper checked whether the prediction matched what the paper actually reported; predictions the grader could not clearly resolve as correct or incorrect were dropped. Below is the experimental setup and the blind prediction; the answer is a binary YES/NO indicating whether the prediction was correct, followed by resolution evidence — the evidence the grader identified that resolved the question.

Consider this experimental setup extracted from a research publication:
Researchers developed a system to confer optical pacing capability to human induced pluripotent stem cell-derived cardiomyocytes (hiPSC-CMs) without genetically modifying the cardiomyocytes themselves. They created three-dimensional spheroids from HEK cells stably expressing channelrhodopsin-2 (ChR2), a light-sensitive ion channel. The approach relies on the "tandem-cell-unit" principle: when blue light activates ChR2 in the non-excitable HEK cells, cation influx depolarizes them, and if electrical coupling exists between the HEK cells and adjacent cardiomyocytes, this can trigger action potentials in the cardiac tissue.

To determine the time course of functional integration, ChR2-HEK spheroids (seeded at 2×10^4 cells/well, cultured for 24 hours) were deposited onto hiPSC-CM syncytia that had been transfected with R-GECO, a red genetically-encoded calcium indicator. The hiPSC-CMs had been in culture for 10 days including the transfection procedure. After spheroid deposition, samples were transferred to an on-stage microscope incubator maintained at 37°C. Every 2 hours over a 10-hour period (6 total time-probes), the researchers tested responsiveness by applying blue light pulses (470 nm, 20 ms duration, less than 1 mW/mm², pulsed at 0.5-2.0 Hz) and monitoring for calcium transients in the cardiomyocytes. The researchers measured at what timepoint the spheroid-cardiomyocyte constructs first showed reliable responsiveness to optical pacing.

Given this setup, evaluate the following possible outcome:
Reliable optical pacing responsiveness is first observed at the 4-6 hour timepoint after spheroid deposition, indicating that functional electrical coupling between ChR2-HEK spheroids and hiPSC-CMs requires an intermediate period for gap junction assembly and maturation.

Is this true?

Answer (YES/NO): NO